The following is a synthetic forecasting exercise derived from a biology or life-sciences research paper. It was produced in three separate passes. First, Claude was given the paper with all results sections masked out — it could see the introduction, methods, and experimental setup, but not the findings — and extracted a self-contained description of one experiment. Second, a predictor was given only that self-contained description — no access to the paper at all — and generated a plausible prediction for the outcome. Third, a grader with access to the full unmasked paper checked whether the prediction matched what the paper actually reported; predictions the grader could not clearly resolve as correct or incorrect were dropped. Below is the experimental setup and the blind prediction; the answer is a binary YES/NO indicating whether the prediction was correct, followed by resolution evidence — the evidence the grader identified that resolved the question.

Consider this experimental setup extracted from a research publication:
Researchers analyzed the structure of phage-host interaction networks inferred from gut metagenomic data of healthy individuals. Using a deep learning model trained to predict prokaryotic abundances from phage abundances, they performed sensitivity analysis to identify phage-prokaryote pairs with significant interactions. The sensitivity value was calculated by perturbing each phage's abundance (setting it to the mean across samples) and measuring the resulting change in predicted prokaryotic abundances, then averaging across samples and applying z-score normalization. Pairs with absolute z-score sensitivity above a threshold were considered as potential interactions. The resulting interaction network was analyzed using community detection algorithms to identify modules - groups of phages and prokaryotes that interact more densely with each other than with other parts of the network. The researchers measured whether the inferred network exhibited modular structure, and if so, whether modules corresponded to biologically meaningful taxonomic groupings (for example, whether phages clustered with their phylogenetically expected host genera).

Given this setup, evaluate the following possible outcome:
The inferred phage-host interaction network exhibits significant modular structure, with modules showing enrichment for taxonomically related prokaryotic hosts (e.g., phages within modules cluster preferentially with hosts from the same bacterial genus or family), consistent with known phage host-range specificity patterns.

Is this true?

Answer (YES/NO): YES